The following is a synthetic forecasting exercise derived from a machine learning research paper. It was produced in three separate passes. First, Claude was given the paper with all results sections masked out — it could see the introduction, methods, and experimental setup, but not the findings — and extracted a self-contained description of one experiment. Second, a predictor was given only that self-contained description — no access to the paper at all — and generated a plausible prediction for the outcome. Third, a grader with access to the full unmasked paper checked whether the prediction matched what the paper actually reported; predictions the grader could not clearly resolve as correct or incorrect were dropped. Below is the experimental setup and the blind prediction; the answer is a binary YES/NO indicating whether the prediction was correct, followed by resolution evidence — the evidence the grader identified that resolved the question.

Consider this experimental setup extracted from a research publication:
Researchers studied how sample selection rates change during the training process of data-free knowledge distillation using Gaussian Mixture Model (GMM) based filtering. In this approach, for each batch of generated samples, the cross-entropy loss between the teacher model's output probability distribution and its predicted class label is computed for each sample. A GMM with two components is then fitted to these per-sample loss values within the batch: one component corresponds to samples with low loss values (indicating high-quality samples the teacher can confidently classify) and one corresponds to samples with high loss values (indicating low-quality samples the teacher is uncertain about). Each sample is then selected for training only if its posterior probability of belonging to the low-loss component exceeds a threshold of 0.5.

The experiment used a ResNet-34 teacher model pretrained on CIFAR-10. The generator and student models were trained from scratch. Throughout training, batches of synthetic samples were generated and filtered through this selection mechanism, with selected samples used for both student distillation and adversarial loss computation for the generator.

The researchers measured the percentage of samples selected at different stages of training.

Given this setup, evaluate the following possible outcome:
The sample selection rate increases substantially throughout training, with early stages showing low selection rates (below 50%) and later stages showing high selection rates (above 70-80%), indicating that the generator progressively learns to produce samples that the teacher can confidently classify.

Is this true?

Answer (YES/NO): NO